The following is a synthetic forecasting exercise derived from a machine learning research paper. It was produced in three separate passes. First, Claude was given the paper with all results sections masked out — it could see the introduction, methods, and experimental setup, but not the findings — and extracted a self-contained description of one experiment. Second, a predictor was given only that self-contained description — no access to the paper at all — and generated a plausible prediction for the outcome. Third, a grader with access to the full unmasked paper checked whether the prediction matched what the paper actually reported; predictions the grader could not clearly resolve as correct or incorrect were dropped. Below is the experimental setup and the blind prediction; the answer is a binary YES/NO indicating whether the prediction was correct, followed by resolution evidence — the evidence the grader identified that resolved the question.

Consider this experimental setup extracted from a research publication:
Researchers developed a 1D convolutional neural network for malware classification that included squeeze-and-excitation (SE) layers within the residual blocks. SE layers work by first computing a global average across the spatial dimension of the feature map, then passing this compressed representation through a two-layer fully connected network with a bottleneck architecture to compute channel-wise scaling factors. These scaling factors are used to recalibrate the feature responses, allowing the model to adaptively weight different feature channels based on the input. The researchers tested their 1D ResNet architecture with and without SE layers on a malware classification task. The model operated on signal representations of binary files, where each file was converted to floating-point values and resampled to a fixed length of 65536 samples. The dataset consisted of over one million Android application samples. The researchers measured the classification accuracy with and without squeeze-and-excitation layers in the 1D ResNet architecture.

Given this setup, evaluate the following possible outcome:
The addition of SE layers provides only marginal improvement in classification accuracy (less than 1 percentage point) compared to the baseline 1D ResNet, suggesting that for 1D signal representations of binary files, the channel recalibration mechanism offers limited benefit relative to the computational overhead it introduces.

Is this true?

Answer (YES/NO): NO